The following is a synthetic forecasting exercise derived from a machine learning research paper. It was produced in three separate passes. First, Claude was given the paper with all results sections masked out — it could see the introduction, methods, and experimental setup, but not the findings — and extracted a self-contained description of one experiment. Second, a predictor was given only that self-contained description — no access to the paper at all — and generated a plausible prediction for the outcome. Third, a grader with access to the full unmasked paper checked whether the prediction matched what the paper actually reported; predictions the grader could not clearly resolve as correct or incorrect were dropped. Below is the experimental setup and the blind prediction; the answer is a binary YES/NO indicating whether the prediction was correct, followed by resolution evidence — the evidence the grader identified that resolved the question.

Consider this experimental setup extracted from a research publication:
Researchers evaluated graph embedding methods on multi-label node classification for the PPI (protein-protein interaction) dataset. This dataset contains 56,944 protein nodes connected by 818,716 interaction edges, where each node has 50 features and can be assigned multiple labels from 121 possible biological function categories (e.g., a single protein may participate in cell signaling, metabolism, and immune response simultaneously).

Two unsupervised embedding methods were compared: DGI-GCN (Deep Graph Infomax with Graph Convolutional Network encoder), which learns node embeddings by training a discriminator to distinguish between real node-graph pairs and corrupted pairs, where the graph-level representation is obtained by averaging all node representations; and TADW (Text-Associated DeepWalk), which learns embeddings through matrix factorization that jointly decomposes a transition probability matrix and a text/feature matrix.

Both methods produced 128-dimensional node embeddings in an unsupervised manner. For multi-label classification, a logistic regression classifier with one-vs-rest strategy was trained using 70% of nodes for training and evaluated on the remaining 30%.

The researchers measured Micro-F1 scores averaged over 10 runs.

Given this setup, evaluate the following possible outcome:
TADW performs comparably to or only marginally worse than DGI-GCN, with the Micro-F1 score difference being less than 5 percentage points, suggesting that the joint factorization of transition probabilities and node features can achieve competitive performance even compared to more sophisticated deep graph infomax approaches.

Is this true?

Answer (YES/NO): NO